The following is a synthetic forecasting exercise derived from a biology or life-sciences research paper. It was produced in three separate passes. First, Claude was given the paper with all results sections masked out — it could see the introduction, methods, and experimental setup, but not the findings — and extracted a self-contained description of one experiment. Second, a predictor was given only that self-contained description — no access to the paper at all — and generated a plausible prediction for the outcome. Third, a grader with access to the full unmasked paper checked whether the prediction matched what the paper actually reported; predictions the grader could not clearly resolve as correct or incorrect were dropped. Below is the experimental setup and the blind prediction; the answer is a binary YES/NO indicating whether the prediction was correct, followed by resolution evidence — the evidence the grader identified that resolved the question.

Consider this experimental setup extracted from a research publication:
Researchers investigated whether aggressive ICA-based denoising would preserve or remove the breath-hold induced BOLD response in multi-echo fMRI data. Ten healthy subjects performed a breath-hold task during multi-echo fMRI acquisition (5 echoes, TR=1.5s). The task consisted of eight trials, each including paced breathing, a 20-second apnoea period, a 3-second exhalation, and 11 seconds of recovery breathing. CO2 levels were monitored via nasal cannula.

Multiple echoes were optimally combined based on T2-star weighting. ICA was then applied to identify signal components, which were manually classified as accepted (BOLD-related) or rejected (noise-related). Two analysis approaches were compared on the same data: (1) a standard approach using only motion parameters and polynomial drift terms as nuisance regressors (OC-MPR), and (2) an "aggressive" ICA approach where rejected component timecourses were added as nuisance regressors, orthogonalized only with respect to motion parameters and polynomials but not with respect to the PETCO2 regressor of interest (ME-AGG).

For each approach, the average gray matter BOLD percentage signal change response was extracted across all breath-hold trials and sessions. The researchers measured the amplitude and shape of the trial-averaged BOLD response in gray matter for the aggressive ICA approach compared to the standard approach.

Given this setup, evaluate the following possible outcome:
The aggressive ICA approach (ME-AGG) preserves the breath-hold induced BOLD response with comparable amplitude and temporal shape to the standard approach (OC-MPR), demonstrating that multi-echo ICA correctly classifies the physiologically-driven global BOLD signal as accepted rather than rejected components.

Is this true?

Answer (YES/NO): NO